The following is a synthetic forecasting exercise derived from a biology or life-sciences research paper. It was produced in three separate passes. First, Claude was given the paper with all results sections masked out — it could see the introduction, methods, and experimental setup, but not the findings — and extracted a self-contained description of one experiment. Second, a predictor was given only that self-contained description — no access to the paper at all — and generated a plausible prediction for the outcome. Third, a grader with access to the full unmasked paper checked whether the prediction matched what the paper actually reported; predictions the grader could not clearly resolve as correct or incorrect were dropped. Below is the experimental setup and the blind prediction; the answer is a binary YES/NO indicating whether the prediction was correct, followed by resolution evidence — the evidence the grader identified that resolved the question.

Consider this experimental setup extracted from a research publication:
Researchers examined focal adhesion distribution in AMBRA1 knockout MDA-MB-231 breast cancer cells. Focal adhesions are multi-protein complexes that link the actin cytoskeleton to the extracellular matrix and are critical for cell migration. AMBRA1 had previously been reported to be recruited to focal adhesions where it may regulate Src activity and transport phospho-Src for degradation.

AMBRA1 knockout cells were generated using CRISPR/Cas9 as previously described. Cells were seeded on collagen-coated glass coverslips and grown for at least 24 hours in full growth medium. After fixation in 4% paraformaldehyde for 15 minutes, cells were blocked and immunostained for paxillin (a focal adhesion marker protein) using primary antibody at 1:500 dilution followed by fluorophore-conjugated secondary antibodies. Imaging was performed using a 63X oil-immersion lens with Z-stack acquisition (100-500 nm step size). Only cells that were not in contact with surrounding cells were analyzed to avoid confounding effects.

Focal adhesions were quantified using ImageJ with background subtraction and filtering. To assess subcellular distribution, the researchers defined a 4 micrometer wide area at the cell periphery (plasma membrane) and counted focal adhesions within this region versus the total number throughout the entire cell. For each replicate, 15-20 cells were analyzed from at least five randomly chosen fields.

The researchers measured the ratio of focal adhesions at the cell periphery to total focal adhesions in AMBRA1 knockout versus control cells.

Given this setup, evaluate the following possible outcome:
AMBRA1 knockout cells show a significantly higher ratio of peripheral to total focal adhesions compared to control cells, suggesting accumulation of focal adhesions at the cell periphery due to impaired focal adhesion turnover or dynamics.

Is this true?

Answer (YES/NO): NO